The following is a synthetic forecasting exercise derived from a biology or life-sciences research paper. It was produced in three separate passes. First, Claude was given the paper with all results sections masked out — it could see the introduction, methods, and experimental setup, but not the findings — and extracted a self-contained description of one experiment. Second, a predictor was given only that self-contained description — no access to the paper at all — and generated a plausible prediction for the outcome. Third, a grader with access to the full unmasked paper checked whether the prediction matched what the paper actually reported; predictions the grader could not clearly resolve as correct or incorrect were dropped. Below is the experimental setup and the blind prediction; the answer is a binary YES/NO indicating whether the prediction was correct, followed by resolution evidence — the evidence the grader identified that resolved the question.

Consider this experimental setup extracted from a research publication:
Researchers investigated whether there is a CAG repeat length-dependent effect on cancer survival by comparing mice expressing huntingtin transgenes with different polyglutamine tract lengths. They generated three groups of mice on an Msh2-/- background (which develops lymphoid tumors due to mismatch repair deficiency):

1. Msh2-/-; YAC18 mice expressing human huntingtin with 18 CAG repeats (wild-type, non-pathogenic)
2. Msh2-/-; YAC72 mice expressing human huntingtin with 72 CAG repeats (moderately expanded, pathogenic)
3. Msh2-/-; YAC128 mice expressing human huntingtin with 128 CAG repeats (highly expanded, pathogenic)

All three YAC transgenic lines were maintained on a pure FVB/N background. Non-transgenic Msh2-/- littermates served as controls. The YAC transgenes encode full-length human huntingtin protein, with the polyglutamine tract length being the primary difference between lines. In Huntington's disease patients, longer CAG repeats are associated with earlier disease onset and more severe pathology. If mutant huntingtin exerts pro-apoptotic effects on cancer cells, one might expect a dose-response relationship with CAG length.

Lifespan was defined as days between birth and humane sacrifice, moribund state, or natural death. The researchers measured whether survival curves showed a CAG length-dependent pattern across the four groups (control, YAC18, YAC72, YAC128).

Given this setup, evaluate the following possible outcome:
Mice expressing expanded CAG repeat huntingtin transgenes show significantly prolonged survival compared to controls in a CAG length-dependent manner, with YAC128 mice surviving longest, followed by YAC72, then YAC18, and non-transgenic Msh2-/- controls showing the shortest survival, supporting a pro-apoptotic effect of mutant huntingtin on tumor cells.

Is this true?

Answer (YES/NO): NO